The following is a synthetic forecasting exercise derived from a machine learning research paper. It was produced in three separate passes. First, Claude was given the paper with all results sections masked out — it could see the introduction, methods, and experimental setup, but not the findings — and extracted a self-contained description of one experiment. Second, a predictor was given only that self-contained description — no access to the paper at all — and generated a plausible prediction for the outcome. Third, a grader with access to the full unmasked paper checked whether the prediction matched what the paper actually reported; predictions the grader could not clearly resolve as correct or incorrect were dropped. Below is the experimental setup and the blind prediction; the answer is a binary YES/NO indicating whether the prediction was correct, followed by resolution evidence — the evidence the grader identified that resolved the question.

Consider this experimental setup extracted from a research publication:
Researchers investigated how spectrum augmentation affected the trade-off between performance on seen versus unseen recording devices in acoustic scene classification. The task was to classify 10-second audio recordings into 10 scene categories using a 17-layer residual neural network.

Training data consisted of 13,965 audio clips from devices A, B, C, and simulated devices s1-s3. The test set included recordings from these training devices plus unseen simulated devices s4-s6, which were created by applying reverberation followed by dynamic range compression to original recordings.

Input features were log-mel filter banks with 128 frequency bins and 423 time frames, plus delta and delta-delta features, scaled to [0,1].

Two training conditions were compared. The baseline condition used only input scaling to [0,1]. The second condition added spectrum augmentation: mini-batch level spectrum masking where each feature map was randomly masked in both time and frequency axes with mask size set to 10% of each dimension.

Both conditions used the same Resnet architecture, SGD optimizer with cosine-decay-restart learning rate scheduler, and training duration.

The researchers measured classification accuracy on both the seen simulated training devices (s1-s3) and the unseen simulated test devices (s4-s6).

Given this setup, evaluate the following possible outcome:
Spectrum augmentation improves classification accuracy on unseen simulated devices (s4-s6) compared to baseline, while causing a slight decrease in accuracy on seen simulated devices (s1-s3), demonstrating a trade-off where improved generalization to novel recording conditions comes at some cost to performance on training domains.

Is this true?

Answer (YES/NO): NO